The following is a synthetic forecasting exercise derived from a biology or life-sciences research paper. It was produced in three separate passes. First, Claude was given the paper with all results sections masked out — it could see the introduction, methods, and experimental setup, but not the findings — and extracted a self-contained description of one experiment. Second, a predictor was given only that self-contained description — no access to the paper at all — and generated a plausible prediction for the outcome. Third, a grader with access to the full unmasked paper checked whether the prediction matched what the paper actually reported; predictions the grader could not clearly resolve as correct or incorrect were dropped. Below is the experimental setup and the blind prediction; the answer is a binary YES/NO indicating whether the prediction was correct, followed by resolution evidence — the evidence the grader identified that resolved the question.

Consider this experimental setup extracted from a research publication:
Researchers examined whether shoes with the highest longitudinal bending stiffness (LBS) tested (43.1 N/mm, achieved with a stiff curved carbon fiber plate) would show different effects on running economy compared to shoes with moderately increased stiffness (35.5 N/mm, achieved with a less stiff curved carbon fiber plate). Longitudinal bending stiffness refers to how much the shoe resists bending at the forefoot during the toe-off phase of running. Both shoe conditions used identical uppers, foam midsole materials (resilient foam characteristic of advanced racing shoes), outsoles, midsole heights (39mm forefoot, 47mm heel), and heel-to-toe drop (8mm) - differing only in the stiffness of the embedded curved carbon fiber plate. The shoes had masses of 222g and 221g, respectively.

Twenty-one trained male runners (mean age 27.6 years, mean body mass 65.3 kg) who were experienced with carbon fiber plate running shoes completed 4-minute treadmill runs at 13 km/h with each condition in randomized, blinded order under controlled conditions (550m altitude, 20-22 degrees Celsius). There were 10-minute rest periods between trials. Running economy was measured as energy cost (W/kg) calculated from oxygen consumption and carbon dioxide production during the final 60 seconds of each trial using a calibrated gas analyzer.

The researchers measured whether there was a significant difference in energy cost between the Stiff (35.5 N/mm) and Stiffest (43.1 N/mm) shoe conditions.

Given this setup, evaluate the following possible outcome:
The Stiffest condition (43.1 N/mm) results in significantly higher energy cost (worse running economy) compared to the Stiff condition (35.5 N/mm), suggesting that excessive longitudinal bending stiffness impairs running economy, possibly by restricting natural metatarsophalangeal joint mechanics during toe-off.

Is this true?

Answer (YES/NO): YES